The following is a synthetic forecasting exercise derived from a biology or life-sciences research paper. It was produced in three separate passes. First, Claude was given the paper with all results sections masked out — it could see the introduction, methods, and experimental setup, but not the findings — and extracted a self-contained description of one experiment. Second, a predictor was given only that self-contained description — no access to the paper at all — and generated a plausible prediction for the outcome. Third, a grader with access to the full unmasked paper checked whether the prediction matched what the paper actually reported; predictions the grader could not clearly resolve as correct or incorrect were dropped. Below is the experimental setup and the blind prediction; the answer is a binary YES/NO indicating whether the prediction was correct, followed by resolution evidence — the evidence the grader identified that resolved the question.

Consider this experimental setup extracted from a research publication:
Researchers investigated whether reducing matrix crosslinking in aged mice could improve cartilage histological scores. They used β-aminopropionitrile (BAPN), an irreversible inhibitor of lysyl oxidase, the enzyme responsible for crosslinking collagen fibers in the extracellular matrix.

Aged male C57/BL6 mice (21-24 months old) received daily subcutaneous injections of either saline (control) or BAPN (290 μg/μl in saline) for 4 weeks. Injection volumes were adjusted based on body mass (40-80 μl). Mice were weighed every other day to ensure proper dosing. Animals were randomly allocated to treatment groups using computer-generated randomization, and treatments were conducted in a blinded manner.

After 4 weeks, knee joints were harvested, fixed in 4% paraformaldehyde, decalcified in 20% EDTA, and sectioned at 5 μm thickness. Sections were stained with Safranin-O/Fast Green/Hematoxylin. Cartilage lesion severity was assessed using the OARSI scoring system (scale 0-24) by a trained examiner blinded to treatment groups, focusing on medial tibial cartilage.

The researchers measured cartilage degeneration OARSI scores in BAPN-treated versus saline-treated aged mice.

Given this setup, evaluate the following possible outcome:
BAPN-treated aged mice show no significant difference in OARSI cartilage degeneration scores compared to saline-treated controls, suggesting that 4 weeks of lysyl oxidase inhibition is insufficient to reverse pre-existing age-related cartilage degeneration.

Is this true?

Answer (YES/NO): NO